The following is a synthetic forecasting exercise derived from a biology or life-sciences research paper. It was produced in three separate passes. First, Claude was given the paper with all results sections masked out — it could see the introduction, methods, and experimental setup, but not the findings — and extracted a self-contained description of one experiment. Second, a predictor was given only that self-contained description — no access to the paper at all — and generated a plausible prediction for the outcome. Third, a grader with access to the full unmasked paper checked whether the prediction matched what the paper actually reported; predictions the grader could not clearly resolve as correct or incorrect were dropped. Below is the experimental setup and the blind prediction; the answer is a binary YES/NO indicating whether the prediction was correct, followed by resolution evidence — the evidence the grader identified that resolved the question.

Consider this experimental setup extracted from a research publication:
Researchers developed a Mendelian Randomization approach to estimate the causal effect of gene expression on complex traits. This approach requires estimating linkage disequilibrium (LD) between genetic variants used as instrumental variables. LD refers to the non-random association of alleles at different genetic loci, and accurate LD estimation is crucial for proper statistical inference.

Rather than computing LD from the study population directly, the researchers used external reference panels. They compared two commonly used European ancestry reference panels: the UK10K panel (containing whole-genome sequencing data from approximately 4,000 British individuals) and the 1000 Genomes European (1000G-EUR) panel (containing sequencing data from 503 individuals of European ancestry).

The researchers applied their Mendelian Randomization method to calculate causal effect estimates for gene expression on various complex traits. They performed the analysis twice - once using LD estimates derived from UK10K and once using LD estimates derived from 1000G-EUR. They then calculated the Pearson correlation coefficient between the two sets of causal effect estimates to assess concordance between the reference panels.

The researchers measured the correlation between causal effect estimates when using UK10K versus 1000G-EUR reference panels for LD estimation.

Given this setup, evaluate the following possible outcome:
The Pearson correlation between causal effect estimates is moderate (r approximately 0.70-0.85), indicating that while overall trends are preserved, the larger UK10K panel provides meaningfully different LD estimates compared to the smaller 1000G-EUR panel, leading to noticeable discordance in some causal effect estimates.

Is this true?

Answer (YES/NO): NO